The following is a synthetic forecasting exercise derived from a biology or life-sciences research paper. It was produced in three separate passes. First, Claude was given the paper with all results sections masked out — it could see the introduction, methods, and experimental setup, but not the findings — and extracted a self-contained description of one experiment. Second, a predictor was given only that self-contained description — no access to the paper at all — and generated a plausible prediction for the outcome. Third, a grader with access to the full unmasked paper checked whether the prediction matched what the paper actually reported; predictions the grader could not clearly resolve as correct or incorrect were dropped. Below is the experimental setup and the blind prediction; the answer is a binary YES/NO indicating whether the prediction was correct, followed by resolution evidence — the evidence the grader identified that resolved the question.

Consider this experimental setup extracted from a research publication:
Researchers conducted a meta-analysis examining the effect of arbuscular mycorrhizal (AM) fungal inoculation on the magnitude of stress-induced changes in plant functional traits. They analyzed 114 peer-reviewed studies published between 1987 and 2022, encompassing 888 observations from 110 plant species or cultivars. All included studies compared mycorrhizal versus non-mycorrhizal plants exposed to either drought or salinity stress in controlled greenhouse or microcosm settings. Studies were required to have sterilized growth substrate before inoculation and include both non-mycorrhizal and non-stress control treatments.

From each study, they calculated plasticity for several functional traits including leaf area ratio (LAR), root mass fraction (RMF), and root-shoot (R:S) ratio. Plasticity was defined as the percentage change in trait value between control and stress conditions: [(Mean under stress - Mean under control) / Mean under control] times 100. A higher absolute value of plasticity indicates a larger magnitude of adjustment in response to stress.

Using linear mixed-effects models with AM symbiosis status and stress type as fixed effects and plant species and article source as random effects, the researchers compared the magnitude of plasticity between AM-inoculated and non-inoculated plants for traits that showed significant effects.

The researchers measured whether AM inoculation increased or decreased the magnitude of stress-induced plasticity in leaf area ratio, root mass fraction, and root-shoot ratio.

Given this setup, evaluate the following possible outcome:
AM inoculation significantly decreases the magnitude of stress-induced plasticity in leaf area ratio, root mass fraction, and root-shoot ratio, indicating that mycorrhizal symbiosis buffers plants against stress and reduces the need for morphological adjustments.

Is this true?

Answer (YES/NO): NO